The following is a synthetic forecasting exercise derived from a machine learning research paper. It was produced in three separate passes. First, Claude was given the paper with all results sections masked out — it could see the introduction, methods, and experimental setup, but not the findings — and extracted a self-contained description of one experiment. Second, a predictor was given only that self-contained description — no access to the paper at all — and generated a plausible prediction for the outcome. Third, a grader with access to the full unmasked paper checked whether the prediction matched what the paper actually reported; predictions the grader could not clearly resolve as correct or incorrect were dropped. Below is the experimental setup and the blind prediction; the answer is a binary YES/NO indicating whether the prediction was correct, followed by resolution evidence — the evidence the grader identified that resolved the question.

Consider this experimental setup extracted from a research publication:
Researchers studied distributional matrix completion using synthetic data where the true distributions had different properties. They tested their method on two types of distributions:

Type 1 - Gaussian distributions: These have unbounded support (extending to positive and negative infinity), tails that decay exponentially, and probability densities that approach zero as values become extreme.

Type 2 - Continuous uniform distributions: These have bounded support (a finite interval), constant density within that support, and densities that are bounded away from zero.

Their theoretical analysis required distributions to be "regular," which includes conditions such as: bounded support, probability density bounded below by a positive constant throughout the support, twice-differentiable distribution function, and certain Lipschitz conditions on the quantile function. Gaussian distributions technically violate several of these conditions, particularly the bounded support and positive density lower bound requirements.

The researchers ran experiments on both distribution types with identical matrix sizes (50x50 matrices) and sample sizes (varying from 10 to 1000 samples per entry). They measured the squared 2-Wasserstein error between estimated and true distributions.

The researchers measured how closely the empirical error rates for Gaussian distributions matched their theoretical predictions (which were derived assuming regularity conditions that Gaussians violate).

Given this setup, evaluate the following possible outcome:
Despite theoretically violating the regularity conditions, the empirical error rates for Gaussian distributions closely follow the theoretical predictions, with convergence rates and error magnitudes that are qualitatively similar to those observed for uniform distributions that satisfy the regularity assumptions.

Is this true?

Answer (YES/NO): YES